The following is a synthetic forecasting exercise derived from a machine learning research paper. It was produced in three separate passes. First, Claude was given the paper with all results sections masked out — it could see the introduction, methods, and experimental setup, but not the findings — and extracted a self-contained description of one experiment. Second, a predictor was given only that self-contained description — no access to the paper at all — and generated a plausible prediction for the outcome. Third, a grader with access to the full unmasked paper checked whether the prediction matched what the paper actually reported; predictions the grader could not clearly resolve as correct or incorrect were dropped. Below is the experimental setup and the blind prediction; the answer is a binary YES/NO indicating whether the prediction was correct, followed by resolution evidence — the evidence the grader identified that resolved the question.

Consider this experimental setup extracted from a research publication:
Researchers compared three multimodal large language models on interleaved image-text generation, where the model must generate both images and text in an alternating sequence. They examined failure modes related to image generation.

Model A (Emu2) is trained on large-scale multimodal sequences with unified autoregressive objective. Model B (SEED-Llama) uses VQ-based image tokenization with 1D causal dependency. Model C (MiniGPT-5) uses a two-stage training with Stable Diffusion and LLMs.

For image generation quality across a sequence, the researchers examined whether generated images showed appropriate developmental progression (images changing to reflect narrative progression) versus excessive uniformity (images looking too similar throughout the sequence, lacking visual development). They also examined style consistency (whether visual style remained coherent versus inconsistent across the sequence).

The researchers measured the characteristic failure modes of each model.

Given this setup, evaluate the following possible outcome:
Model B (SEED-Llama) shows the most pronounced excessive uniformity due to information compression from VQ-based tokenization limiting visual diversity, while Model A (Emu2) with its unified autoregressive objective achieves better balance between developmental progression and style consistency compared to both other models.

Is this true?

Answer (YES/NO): NO